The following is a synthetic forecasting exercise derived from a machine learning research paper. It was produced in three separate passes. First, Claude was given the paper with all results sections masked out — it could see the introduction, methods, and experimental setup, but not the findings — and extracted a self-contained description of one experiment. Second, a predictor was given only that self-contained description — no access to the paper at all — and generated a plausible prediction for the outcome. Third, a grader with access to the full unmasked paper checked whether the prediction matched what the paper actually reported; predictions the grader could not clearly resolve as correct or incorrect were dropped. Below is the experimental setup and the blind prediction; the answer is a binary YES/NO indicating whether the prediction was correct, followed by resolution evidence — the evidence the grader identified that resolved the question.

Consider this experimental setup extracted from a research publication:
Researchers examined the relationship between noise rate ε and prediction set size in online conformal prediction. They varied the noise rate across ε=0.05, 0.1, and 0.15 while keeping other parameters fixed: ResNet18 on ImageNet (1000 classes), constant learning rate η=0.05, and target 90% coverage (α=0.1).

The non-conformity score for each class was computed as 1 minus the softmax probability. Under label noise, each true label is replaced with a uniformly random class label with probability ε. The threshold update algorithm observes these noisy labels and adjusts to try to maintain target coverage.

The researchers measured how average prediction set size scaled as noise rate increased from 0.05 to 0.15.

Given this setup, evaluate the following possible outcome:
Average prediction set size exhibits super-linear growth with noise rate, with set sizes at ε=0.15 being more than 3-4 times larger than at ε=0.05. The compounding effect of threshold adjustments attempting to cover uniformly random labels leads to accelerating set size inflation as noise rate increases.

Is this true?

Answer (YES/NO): NO